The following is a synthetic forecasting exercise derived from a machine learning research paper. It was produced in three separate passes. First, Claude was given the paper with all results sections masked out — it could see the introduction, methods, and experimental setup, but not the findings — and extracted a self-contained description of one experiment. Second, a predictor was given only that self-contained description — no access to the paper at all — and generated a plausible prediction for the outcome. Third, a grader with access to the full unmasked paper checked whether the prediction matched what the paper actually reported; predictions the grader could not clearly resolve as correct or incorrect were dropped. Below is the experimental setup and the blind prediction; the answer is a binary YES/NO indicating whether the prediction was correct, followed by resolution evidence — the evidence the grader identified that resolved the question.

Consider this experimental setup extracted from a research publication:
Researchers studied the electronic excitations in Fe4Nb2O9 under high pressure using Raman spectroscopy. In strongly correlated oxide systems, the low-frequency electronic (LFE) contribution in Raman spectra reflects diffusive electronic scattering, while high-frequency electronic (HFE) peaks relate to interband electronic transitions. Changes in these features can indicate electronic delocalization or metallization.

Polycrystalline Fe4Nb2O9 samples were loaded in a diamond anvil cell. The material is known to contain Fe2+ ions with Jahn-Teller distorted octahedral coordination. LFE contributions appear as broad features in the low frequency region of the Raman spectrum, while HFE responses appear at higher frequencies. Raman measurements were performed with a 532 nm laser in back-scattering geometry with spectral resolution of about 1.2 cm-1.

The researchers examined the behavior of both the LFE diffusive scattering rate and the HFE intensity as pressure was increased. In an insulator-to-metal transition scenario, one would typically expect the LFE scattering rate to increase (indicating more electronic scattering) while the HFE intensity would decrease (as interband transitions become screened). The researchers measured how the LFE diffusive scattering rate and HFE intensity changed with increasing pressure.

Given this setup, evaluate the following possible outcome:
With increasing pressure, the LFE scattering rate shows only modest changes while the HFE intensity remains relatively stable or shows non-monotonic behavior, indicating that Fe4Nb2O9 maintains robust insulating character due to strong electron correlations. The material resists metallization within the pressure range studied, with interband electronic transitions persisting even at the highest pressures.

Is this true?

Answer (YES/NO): NO